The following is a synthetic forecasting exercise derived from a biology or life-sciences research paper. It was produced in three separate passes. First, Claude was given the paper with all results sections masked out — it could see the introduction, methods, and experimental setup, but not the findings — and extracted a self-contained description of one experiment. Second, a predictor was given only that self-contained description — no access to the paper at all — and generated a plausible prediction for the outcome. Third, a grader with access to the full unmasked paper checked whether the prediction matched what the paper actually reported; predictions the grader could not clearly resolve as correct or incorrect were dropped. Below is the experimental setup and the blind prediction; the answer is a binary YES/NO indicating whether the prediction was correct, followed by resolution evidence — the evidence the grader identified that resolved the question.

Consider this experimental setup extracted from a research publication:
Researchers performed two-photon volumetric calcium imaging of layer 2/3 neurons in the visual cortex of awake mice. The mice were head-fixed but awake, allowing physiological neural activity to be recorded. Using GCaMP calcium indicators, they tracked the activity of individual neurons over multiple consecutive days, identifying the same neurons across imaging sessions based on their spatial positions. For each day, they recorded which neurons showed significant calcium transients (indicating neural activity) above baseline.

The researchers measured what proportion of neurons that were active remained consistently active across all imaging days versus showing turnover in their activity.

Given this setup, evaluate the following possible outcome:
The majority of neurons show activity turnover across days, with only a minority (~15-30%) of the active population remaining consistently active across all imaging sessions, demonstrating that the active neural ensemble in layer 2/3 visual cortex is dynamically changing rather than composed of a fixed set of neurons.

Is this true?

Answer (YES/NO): YES